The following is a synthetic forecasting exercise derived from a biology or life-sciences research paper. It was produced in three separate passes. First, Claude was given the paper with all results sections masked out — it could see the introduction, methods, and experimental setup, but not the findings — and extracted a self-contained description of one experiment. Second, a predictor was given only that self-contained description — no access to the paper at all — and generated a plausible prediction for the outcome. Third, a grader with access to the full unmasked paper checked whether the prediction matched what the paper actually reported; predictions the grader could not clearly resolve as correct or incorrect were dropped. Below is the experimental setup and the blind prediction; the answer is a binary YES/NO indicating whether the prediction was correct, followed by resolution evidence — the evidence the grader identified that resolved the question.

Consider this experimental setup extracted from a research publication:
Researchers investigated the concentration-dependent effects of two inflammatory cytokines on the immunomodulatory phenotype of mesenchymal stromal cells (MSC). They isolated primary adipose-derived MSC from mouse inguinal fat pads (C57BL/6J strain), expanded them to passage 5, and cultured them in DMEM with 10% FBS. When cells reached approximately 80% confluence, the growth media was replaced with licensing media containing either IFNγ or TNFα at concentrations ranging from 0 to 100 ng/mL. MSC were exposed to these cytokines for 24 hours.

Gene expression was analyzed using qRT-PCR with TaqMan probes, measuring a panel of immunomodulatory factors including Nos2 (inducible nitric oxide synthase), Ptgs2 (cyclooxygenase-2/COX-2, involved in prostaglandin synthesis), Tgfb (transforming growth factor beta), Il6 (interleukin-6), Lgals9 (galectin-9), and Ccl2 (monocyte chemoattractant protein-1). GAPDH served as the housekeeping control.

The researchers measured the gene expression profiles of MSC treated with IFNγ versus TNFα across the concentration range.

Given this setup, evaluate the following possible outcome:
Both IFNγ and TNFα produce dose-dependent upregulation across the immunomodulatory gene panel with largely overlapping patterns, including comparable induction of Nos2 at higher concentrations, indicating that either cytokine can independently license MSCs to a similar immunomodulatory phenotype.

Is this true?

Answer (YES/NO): NO